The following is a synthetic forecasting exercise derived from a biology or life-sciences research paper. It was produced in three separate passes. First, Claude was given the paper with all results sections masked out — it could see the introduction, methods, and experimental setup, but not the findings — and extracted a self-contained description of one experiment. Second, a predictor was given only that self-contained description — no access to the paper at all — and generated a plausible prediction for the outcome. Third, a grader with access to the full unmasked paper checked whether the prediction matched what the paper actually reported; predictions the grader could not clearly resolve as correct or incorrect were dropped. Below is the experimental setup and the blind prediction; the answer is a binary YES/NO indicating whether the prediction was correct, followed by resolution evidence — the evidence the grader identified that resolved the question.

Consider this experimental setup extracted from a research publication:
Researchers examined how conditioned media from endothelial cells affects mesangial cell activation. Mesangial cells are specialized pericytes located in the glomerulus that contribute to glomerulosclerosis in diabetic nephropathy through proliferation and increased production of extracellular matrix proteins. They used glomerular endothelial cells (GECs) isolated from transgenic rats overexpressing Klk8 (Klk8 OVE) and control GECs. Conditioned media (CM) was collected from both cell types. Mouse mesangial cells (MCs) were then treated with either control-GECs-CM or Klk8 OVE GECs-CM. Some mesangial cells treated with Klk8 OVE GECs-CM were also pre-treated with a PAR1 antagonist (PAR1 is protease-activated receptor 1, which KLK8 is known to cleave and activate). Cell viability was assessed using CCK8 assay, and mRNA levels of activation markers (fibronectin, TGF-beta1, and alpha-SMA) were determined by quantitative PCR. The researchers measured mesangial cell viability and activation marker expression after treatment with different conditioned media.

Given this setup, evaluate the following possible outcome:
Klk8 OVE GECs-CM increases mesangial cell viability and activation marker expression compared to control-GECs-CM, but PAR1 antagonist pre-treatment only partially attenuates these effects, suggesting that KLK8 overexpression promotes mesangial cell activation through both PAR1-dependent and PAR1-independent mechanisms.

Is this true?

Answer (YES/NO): NO